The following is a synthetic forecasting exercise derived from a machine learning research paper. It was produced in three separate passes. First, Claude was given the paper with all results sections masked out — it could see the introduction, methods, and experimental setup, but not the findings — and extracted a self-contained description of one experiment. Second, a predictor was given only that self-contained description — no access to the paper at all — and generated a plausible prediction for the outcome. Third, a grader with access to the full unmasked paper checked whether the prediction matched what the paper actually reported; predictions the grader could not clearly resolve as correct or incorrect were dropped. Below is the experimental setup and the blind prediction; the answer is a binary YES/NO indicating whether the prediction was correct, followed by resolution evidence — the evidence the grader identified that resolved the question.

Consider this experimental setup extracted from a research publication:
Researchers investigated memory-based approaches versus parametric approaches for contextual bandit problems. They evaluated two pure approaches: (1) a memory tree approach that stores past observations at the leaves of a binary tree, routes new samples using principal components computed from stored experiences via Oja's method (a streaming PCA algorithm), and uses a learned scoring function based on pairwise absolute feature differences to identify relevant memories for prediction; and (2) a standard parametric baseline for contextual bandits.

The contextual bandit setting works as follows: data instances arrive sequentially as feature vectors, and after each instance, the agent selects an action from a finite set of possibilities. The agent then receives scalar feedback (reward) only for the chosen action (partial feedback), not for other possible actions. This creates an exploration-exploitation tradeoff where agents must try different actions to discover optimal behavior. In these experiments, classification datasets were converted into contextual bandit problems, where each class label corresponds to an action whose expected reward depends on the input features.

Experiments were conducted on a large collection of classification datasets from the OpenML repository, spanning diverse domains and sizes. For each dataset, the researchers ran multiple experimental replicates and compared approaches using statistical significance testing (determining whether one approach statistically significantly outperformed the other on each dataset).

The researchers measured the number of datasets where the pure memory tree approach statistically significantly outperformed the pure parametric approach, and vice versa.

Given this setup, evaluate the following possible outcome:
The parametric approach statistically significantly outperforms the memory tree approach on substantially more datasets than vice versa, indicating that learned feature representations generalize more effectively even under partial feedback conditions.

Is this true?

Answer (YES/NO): YES